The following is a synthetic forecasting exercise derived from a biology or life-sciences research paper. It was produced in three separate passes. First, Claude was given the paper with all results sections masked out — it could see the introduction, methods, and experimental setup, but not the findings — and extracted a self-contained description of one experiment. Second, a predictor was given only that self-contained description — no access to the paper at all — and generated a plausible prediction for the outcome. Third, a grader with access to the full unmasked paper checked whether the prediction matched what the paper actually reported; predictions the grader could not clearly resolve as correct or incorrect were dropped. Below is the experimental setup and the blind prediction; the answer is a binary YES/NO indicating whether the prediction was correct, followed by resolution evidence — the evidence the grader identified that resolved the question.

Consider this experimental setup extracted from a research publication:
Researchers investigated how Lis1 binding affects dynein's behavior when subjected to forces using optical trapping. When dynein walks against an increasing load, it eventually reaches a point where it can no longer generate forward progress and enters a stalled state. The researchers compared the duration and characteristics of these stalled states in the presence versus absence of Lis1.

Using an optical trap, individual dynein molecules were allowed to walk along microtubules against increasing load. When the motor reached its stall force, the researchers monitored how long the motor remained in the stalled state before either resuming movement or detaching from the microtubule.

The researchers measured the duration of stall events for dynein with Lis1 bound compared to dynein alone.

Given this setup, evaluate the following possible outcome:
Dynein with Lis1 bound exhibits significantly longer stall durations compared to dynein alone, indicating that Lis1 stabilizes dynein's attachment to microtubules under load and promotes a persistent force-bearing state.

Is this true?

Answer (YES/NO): YES